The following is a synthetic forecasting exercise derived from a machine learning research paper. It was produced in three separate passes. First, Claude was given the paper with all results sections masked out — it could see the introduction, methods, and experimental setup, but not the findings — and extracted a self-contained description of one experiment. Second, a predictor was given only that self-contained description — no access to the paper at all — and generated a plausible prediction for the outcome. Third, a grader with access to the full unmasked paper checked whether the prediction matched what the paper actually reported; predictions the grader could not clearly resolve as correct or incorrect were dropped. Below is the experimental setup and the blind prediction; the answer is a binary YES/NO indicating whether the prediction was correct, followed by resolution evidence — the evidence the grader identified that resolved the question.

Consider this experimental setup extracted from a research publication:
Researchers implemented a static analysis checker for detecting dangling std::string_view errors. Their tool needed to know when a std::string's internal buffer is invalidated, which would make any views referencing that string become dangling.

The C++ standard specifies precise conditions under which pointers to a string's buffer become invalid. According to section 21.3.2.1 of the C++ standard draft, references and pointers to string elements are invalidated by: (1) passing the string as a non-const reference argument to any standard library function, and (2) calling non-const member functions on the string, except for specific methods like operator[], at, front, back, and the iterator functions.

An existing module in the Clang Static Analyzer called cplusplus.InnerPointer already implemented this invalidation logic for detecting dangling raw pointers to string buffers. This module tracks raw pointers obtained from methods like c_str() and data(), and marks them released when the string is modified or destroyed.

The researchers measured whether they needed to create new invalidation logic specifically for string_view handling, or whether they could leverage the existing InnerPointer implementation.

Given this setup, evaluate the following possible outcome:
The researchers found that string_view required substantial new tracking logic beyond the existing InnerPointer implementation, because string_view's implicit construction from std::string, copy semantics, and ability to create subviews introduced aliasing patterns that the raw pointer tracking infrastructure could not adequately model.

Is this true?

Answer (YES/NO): YES